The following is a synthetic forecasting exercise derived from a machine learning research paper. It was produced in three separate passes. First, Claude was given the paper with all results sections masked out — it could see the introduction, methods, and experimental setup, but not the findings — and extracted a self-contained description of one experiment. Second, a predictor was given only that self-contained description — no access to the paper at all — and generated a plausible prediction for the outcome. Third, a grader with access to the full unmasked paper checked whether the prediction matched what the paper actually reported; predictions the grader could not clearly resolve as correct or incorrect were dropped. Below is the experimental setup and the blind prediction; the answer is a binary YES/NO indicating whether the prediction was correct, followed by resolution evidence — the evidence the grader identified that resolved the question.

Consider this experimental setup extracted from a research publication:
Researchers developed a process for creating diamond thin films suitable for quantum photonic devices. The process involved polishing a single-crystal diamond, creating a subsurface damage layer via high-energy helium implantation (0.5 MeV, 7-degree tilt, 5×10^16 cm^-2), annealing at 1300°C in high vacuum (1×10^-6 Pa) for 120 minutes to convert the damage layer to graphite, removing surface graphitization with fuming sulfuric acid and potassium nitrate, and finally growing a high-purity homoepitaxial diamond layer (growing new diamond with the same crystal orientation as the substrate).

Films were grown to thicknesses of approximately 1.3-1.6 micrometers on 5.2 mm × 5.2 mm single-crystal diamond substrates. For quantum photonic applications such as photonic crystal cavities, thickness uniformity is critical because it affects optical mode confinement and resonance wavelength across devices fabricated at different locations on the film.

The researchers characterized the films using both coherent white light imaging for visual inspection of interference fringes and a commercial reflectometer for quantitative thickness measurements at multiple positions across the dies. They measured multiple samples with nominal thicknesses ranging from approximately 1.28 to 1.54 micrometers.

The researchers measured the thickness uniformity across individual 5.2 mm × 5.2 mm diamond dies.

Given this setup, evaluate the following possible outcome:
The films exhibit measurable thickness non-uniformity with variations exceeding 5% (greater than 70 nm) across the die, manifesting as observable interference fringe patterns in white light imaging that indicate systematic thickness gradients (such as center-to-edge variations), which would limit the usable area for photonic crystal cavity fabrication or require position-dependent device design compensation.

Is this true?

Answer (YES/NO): NO